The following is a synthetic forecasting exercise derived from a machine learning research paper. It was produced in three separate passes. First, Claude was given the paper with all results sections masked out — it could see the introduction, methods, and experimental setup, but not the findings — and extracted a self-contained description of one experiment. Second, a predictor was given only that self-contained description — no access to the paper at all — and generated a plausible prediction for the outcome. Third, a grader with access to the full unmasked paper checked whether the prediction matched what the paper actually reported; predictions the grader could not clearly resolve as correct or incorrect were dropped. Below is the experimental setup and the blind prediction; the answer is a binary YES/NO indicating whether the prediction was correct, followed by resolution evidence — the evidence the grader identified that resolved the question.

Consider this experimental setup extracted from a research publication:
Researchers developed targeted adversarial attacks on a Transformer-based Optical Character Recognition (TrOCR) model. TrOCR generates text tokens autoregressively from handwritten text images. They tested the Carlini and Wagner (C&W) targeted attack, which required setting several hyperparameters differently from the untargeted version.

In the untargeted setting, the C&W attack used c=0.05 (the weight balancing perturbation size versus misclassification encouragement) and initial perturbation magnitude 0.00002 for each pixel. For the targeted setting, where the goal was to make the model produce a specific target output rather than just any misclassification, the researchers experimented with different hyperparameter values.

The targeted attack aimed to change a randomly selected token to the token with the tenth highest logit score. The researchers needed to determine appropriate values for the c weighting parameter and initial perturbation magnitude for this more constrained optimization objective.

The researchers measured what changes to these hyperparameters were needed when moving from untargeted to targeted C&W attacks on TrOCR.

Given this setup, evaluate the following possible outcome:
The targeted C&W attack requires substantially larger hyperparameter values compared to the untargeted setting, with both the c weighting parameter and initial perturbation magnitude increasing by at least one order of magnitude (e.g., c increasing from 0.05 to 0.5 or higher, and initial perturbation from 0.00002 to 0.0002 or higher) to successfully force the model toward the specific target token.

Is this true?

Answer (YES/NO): YES